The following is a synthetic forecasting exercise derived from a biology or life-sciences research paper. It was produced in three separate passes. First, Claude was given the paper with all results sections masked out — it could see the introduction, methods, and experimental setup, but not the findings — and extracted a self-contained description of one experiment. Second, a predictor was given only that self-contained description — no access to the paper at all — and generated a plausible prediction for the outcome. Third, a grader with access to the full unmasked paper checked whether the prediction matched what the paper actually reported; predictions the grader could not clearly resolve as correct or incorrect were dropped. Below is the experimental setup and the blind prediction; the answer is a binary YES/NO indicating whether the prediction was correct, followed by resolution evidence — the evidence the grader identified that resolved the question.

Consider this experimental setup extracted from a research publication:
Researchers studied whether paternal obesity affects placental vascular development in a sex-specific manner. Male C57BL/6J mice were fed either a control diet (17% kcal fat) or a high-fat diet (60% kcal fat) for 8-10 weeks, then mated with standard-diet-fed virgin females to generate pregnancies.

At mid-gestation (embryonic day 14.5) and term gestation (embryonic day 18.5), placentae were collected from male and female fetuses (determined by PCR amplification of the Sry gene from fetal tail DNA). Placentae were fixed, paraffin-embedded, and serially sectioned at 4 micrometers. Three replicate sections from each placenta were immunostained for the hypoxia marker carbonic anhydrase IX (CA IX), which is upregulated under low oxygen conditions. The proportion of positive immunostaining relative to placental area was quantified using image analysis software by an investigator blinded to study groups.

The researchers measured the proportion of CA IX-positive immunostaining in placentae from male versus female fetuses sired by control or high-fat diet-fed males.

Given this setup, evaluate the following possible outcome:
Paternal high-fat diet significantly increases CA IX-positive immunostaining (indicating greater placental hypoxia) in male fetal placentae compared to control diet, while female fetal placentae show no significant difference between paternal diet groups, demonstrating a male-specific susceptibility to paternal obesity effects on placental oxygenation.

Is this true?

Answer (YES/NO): NO